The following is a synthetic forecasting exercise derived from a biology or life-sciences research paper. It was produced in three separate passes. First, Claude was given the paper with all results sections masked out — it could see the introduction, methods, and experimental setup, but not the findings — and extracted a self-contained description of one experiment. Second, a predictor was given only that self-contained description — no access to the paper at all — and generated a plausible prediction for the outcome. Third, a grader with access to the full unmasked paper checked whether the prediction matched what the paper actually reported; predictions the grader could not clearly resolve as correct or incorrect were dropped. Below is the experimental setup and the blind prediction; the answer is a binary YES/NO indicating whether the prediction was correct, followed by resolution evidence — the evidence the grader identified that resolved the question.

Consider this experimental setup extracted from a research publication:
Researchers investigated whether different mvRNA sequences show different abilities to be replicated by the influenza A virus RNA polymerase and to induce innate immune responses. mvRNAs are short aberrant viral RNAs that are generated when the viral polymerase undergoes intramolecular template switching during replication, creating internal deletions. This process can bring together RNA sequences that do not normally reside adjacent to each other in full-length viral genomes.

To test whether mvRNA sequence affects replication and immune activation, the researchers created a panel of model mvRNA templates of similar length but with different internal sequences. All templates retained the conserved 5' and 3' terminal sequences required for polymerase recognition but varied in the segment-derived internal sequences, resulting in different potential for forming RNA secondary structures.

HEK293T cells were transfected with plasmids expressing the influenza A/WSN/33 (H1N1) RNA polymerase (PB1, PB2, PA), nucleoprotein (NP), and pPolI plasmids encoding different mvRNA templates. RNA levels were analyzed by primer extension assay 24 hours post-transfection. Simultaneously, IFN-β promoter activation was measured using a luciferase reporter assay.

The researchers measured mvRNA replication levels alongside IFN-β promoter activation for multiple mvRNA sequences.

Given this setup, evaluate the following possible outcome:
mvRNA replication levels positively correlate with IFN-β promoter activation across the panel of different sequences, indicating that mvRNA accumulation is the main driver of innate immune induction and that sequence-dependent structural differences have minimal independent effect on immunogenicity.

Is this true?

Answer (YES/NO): NO